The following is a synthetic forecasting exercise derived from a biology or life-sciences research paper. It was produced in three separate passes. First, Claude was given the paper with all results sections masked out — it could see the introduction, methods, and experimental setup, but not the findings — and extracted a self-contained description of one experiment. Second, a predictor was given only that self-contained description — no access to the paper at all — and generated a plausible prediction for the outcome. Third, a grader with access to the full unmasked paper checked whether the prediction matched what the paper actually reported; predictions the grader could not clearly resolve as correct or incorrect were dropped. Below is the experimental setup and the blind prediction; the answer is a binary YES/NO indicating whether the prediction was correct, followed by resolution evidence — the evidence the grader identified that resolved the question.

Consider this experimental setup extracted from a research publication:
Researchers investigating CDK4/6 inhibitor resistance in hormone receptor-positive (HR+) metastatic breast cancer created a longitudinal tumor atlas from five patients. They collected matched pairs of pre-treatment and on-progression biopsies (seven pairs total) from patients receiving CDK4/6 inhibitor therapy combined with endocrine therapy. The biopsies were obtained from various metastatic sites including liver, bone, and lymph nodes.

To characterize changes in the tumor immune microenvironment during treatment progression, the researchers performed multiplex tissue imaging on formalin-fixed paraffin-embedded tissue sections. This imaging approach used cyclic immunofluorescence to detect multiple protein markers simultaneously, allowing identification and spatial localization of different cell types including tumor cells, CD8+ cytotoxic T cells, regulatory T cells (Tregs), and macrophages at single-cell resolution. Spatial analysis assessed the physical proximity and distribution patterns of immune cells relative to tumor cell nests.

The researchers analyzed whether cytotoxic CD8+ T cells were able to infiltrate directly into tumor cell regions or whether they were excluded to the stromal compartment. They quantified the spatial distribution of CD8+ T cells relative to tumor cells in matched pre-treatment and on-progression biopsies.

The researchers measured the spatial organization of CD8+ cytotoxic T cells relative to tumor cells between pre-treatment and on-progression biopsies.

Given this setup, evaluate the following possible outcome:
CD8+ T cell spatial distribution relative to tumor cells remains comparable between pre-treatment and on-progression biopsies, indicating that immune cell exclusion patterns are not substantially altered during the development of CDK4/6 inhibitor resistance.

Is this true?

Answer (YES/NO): NO